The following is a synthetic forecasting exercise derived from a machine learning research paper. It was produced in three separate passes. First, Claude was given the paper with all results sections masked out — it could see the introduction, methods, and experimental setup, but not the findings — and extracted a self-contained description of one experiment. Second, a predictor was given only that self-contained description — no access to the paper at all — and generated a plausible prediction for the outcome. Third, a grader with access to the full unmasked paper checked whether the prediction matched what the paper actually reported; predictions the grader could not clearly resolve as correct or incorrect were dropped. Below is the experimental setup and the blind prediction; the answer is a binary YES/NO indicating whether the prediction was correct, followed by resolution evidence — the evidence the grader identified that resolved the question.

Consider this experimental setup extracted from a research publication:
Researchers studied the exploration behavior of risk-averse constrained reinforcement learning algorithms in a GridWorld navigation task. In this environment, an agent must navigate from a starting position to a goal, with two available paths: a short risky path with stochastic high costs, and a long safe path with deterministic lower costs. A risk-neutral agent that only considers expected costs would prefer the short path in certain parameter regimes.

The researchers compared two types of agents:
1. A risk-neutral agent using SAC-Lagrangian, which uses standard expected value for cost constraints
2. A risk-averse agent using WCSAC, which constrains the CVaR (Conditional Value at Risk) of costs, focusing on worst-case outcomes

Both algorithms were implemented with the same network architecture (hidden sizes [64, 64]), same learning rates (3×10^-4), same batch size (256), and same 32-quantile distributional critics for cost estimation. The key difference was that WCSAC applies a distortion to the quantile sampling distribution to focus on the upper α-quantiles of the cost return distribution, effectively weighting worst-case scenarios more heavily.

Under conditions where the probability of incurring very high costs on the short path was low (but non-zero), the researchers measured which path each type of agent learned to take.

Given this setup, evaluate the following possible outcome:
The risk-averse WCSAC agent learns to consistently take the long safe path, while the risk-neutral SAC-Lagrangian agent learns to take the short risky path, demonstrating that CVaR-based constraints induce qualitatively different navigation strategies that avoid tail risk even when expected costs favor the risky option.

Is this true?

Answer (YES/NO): NO